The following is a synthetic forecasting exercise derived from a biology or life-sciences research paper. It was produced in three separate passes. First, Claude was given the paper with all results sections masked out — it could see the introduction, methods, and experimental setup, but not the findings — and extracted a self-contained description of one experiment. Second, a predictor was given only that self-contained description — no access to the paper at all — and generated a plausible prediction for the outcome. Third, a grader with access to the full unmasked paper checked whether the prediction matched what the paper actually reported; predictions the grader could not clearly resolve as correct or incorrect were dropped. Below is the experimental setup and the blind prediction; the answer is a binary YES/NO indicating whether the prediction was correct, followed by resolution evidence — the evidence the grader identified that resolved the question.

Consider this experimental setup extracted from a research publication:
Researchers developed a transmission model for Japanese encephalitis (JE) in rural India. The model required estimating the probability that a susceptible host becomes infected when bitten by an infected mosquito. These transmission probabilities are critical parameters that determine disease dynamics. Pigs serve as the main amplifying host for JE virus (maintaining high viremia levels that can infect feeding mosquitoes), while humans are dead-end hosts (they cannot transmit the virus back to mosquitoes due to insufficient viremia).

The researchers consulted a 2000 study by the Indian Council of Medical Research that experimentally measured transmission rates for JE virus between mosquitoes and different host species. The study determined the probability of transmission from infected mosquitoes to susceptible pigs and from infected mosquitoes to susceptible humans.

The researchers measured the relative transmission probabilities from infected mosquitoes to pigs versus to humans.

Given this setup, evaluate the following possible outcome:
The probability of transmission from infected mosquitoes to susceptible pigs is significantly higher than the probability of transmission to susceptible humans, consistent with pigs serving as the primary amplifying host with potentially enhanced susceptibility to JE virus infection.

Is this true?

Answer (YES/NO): YES